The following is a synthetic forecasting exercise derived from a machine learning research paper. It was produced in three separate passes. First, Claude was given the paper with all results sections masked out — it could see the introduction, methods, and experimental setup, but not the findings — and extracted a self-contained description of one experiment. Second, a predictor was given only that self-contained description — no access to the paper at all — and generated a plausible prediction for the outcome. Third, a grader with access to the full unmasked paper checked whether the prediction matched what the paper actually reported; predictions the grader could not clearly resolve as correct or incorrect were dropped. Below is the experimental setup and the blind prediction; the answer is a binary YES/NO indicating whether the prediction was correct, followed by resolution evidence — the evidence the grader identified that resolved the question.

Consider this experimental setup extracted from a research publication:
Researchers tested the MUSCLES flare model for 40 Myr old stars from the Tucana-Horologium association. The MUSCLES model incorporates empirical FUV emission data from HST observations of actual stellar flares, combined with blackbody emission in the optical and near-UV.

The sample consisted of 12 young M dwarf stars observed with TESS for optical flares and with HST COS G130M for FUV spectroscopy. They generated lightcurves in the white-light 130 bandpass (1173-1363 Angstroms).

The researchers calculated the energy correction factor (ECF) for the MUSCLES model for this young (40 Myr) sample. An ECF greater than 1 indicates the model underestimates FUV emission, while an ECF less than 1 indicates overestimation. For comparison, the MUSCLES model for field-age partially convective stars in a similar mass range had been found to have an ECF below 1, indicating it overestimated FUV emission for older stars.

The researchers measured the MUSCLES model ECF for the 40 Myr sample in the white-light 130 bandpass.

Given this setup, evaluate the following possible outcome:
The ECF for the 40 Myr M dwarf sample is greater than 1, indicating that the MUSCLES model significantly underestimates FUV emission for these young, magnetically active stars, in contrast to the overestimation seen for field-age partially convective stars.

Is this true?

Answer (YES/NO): YES